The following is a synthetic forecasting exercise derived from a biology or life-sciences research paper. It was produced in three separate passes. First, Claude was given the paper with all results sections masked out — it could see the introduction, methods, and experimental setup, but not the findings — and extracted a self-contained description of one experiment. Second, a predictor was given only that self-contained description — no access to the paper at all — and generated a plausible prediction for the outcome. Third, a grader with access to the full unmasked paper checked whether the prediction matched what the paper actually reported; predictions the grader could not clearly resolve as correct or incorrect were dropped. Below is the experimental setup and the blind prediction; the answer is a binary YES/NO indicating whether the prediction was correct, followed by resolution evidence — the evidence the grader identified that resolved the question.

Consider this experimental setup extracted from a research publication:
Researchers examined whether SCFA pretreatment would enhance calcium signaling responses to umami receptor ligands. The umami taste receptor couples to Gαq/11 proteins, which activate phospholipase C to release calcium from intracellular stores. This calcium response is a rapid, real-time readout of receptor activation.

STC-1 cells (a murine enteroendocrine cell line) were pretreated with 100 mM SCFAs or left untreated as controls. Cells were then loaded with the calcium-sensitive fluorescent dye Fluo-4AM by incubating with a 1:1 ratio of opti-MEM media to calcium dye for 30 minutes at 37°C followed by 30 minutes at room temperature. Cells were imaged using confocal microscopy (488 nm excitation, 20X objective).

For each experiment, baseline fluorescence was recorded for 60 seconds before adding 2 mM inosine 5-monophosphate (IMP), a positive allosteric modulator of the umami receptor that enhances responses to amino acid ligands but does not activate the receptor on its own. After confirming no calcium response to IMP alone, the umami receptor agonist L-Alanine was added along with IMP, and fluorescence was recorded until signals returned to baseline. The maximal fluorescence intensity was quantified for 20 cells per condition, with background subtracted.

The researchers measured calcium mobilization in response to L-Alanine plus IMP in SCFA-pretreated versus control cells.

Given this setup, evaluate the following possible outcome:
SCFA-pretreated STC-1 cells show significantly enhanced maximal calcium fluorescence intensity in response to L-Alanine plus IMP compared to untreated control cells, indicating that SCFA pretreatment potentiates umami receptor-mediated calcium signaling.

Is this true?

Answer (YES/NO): YES